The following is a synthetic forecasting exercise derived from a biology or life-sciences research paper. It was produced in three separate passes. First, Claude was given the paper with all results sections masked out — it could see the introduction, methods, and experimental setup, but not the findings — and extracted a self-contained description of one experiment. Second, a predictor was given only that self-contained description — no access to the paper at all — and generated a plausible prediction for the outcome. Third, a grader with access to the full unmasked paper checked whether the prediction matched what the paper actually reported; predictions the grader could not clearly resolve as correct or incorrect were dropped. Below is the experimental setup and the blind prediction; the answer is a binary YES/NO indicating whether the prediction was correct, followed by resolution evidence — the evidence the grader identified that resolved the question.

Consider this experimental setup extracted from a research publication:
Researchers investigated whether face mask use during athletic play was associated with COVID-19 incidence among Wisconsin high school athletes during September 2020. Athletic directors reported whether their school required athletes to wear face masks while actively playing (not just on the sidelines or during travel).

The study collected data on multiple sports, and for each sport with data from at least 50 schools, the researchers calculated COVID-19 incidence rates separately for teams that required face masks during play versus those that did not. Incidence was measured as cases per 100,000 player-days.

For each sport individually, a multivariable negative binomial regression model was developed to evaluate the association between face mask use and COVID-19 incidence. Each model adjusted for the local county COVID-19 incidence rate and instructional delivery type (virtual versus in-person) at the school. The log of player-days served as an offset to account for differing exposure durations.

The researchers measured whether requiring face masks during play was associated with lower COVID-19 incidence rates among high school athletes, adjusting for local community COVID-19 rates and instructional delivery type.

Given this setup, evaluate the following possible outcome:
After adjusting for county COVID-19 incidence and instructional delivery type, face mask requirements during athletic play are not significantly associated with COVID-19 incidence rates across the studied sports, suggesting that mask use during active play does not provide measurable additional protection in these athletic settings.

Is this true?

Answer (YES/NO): YES